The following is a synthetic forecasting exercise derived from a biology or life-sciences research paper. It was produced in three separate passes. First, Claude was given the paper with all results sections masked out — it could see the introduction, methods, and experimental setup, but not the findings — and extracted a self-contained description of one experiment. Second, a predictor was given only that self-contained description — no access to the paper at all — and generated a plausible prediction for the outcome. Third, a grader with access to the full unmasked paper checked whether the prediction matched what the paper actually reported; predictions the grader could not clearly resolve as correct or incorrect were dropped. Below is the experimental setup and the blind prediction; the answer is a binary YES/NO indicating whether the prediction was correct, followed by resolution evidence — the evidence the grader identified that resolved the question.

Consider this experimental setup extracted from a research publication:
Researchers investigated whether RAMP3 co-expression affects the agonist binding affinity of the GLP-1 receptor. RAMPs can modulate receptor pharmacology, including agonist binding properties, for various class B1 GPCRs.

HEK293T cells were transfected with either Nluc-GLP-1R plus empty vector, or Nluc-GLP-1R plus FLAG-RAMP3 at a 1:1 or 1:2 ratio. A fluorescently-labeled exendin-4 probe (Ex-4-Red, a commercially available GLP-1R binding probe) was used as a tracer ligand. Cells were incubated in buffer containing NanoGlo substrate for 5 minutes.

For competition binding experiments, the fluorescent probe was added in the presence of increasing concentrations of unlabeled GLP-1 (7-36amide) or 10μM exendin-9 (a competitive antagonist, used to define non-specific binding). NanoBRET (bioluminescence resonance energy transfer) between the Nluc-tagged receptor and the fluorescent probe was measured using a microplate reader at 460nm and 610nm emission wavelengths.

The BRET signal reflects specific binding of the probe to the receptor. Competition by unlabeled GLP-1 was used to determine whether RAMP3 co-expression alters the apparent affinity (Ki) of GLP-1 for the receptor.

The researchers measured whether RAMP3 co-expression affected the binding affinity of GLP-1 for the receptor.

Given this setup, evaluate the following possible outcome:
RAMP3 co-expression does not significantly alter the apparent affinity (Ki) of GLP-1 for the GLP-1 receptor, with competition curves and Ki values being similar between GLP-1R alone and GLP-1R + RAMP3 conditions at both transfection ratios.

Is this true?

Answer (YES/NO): YES